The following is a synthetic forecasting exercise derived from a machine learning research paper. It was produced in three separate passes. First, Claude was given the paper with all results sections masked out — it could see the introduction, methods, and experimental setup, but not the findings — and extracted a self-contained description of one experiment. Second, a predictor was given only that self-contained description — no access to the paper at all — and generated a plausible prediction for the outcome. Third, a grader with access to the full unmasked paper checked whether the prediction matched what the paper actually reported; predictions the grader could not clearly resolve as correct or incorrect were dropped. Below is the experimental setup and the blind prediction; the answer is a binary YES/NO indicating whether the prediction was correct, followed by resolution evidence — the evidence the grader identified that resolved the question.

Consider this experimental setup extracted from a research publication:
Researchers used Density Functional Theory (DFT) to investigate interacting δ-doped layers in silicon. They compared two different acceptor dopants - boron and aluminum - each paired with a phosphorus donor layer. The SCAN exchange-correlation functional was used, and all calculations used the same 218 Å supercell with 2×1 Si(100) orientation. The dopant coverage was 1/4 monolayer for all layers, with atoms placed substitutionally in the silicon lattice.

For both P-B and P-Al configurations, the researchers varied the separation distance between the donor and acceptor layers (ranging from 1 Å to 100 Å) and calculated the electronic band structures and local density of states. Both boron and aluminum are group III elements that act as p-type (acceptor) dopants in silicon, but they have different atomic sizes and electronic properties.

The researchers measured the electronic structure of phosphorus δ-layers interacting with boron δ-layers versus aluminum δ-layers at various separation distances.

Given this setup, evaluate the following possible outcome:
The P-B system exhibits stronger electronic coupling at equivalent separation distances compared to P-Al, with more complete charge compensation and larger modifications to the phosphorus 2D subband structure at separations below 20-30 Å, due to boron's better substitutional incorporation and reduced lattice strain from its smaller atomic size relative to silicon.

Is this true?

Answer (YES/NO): NO